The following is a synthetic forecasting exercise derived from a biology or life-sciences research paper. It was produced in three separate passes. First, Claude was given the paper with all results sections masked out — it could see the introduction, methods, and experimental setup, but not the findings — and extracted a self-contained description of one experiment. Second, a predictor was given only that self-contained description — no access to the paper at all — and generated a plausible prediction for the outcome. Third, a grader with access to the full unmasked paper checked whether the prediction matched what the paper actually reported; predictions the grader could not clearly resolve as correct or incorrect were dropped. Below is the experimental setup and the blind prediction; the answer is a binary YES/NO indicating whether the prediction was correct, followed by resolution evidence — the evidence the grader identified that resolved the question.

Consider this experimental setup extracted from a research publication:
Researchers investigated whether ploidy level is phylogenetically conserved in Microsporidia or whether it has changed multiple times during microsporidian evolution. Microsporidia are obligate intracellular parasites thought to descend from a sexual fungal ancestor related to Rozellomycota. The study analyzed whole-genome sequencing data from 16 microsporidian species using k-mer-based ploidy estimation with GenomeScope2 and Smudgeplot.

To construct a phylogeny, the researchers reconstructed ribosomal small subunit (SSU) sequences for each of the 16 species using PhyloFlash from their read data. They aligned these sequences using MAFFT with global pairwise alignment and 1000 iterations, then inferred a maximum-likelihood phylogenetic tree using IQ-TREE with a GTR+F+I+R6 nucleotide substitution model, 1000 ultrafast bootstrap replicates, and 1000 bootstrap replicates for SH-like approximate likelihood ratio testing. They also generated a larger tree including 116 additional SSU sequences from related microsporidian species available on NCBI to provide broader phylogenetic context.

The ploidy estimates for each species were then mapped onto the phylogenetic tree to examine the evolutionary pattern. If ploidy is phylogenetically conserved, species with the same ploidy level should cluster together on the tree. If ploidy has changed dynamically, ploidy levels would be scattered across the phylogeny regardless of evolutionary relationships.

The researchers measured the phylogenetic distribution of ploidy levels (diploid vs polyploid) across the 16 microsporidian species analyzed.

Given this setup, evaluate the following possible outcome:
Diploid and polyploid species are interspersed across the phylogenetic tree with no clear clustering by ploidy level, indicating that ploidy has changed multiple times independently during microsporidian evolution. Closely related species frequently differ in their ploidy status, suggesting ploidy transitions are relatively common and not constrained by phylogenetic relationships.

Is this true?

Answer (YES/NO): YES